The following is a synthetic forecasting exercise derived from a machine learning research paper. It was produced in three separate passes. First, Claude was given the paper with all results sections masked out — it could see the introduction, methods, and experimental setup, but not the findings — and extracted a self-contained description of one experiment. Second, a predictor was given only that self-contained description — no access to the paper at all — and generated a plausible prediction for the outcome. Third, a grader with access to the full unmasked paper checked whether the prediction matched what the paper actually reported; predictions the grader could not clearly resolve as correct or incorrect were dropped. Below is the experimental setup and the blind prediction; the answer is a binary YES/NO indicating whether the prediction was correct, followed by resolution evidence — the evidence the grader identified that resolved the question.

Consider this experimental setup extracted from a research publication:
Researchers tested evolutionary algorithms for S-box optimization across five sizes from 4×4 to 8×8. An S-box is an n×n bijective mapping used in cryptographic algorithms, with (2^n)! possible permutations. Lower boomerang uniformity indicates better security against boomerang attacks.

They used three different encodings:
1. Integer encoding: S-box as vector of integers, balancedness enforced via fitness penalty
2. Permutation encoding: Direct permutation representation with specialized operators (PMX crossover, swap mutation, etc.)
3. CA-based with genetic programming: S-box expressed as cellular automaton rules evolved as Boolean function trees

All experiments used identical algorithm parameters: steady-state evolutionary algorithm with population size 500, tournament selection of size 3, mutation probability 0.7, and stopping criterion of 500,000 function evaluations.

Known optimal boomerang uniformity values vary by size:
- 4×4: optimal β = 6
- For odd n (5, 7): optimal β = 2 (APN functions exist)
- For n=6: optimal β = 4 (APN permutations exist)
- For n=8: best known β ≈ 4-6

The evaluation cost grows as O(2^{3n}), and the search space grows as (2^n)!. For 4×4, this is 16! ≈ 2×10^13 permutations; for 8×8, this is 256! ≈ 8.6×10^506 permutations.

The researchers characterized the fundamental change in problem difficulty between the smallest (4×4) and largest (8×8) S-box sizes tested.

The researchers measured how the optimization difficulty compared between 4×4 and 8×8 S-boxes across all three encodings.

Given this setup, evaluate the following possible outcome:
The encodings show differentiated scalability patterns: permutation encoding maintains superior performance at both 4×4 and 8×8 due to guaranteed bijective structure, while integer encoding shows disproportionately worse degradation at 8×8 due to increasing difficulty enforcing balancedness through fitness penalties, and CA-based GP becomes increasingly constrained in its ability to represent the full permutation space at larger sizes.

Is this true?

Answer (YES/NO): NO